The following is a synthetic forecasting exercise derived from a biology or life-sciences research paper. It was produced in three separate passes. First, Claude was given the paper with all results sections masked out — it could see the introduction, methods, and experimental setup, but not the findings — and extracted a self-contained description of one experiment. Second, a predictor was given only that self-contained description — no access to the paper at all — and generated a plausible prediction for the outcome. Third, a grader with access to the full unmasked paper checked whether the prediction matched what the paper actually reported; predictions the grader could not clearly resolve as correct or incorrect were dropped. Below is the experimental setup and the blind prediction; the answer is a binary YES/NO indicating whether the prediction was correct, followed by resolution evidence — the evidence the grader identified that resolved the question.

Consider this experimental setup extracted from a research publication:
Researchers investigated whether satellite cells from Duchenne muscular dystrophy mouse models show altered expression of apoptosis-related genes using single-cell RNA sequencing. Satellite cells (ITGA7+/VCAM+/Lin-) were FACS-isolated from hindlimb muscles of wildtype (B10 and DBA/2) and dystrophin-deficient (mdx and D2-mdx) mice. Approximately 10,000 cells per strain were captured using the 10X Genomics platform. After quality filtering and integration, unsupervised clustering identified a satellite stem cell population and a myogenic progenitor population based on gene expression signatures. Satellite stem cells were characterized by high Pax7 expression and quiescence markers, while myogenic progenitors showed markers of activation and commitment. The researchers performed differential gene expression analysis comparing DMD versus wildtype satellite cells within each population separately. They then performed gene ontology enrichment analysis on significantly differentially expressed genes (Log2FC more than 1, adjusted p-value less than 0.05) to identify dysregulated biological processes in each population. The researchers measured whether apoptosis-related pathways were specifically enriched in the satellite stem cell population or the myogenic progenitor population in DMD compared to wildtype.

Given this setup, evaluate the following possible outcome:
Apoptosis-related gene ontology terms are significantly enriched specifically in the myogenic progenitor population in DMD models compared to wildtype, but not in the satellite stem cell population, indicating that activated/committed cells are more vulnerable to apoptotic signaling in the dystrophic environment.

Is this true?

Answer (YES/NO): NO